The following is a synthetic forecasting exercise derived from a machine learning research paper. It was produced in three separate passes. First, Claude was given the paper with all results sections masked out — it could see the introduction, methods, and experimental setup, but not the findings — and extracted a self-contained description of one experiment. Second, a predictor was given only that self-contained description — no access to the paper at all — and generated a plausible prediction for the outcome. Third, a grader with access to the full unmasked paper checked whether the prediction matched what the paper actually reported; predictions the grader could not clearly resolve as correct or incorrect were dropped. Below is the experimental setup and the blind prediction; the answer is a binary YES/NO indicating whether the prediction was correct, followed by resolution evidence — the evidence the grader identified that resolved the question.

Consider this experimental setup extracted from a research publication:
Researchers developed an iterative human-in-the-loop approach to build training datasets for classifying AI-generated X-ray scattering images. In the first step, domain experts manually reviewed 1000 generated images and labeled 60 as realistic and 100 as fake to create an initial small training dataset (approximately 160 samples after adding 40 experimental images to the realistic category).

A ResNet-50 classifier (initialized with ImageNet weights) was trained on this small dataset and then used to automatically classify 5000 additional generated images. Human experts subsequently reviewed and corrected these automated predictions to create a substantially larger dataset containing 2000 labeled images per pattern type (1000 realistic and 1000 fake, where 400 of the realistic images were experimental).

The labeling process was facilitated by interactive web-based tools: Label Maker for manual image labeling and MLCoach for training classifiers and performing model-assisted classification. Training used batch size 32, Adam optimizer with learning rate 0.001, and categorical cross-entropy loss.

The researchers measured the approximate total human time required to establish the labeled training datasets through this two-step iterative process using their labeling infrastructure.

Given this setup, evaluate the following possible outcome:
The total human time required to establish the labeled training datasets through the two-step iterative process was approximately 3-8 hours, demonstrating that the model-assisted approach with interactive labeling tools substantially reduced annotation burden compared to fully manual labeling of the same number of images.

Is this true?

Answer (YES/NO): YES